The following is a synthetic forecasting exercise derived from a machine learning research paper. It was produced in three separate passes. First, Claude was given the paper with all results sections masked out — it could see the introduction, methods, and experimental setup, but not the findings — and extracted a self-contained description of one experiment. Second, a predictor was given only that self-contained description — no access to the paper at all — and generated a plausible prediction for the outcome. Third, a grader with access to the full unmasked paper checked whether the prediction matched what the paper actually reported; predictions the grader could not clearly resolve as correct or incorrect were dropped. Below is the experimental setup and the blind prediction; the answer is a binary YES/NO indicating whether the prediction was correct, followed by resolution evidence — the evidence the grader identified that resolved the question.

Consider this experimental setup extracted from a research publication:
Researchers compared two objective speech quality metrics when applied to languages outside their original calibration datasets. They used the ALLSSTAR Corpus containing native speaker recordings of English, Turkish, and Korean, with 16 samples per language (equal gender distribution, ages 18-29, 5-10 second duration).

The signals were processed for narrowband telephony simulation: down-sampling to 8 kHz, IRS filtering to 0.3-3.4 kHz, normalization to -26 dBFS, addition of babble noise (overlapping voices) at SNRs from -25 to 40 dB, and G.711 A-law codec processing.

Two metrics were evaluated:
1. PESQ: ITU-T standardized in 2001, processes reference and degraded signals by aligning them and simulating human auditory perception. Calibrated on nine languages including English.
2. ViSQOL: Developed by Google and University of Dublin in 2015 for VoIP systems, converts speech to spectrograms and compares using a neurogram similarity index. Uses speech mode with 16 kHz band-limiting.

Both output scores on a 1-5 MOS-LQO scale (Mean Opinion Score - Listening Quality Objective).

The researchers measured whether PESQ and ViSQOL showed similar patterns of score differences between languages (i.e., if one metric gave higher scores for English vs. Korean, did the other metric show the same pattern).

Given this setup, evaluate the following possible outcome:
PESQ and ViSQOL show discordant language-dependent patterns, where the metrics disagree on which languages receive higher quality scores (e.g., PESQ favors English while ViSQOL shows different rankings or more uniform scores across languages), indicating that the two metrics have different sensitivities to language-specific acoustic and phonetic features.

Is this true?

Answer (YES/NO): YES